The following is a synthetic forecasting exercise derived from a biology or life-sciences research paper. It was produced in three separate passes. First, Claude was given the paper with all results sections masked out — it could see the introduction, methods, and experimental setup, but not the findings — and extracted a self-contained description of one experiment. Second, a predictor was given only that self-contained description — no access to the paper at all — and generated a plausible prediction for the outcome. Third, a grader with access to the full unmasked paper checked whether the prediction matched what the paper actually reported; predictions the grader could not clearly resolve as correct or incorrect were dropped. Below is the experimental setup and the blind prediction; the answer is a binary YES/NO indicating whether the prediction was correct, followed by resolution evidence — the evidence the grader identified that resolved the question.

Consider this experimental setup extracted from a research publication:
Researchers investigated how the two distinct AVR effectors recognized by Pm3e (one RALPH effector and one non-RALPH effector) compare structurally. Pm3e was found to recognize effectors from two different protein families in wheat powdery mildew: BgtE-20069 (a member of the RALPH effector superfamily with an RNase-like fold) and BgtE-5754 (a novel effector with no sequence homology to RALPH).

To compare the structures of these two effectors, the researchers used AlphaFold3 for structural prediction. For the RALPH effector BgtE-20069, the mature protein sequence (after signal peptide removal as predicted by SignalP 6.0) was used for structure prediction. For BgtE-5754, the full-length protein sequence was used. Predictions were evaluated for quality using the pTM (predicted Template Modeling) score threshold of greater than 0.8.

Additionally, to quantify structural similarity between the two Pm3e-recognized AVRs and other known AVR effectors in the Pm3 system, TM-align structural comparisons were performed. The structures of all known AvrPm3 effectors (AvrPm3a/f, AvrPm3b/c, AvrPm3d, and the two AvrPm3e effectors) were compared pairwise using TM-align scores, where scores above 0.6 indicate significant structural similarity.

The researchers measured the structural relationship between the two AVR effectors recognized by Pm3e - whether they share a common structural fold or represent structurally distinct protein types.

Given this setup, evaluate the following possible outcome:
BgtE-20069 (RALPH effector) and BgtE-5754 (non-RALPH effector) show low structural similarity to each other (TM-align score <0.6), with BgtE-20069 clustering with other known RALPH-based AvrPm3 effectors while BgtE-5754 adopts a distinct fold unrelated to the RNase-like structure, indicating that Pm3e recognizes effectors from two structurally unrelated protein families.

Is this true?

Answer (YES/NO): YES